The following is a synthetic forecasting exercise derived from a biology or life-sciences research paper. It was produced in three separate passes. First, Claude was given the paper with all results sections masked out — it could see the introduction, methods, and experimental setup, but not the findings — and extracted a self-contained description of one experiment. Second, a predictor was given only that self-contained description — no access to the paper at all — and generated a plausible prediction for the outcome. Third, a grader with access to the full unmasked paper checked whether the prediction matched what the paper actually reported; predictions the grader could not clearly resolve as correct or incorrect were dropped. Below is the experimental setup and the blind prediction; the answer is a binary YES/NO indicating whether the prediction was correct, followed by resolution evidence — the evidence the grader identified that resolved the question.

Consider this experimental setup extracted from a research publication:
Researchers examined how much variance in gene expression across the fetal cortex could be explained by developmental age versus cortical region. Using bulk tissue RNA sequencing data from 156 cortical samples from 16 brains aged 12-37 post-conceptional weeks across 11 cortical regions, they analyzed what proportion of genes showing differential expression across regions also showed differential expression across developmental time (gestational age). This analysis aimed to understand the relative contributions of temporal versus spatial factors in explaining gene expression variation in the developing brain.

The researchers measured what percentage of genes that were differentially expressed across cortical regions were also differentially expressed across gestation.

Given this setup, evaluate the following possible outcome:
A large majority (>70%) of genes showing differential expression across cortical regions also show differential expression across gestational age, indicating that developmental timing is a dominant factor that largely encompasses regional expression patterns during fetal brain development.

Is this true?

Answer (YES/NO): YES